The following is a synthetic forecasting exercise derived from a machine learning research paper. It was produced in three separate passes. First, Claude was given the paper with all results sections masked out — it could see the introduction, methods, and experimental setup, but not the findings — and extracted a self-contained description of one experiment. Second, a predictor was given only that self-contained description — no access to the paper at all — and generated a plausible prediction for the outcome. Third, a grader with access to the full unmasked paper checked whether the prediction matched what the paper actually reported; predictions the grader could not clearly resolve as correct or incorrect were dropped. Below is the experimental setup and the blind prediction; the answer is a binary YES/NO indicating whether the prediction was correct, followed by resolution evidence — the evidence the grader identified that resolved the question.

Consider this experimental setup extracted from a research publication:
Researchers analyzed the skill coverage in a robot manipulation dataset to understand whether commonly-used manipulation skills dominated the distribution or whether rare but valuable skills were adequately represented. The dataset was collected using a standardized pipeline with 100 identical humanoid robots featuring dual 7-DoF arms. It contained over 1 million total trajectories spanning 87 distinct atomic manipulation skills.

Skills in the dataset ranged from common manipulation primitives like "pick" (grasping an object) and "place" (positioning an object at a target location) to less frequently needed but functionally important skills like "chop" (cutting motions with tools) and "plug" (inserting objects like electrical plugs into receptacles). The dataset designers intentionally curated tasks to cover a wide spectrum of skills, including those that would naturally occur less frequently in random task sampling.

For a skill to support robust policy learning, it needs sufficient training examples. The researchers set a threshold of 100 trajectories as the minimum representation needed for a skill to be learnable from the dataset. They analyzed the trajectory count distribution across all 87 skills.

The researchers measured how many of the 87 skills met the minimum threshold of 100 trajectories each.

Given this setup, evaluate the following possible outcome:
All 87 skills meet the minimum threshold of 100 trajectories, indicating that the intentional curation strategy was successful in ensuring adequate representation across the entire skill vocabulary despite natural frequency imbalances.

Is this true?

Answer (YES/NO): YES